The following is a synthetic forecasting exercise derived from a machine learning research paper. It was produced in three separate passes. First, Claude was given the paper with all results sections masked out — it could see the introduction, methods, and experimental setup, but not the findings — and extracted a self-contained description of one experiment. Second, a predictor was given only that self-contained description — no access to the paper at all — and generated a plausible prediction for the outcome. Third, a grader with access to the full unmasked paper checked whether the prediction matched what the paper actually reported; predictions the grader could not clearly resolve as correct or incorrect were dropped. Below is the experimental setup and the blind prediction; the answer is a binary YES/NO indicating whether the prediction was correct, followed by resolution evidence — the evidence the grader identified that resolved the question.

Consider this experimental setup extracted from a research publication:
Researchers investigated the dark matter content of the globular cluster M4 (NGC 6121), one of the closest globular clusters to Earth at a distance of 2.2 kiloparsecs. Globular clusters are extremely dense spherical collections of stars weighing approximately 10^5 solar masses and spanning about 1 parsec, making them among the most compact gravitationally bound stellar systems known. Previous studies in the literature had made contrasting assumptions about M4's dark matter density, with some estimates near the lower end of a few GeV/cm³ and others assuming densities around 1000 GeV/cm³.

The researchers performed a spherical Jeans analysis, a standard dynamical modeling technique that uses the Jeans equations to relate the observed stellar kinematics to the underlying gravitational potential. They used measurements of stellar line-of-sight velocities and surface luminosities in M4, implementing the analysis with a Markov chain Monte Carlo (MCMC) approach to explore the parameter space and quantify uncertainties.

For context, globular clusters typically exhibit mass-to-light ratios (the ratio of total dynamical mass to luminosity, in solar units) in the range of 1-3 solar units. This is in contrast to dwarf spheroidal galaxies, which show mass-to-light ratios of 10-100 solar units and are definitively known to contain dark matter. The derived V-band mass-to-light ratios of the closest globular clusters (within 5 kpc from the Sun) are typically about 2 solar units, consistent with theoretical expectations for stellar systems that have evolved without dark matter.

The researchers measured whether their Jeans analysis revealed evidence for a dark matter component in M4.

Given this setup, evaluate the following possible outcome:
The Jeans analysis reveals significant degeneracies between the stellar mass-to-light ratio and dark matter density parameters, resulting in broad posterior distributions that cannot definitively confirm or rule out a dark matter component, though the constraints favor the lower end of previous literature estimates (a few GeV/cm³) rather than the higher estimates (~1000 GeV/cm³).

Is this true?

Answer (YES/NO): NO